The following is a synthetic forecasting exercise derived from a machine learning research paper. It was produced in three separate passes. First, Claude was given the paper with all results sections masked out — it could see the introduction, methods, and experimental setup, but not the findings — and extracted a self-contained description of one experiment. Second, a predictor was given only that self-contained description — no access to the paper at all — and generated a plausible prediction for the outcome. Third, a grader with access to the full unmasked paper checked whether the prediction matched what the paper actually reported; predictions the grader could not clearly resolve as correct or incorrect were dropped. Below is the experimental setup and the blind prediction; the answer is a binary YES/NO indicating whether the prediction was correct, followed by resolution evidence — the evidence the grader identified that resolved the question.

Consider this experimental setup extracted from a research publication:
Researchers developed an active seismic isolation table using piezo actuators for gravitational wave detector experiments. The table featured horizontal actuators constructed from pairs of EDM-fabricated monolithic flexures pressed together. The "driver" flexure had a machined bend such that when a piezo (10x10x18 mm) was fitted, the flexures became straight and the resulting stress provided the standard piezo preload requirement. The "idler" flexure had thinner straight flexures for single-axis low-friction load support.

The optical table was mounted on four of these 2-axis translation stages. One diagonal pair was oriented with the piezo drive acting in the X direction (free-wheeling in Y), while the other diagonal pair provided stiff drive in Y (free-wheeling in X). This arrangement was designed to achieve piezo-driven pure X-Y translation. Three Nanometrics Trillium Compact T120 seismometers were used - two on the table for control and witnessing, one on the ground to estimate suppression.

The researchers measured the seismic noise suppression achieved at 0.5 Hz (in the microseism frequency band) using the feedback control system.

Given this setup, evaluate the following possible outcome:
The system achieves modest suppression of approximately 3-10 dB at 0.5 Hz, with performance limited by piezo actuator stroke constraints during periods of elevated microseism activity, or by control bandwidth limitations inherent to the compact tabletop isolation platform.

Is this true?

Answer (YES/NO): NO